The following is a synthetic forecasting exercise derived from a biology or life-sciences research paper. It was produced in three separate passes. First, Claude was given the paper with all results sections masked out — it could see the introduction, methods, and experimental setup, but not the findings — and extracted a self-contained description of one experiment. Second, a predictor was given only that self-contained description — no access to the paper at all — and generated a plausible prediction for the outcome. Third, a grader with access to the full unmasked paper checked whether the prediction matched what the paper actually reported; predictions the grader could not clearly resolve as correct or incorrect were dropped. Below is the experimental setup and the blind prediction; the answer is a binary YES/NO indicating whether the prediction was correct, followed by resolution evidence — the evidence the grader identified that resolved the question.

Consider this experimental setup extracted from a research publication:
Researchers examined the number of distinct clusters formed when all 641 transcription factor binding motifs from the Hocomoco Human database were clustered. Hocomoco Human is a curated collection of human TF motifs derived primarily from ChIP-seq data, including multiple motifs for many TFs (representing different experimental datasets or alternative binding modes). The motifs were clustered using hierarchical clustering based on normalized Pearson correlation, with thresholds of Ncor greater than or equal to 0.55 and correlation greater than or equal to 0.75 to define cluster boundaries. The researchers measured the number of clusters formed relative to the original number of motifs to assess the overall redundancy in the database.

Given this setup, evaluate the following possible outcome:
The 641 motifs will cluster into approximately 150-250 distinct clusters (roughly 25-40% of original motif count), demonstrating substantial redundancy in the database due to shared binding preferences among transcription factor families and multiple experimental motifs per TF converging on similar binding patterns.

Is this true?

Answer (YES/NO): NO